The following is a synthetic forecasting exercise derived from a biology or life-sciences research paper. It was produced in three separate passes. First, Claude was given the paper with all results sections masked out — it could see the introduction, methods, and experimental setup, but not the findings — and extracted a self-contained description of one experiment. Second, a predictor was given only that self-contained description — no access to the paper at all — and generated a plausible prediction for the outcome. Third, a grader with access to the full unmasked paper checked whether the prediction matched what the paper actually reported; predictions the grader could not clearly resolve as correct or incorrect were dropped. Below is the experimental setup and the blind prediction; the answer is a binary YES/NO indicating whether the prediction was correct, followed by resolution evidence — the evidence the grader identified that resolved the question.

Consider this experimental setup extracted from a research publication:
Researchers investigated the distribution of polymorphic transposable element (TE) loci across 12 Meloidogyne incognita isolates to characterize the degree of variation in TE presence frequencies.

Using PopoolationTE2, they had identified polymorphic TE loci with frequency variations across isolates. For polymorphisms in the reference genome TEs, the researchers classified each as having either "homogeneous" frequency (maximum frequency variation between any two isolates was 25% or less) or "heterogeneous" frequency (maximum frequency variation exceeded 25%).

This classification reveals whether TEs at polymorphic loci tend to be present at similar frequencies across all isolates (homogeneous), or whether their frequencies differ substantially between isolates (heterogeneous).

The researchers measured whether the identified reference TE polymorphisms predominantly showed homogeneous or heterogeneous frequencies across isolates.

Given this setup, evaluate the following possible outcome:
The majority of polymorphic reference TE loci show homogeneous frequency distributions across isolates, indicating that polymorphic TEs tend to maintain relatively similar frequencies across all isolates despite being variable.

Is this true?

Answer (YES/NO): YES